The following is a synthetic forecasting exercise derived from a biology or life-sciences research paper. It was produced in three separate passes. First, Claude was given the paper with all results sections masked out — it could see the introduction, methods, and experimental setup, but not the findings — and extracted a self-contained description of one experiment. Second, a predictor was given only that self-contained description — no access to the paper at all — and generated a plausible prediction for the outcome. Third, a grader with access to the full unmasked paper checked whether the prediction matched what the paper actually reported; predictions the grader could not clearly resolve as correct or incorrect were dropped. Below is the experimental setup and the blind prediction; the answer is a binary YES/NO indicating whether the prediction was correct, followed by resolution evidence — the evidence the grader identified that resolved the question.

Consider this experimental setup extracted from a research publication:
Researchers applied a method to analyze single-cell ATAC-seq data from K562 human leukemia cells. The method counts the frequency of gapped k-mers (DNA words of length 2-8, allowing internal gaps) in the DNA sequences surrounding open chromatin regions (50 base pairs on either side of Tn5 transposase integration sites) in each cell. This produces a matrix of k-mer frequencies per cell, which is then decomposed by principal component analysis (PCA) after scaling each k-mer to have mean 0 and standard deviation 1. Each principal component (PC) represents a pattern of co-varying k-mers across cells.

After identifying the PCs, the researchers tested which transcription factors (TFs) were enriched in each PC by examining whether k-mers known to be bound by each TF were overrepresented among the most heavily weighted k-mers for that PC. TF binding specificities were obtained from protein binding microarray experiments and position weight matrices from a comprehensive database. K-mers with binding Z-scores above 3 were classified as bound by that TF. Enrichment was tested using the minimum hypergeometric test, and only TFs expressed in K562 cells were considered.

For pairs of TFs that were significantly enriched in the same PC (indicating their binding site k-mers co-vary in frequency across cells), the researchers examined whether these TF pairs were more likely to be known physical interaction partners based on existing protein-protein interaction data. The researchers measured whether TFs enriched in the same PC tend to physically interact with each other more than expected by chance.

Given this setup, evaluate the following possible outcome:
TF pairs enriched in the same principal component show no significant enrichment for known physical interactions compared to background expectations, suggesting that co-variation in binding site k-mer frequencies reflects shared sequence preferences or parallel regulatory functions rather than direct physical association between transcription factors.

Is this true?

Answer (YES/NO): NO